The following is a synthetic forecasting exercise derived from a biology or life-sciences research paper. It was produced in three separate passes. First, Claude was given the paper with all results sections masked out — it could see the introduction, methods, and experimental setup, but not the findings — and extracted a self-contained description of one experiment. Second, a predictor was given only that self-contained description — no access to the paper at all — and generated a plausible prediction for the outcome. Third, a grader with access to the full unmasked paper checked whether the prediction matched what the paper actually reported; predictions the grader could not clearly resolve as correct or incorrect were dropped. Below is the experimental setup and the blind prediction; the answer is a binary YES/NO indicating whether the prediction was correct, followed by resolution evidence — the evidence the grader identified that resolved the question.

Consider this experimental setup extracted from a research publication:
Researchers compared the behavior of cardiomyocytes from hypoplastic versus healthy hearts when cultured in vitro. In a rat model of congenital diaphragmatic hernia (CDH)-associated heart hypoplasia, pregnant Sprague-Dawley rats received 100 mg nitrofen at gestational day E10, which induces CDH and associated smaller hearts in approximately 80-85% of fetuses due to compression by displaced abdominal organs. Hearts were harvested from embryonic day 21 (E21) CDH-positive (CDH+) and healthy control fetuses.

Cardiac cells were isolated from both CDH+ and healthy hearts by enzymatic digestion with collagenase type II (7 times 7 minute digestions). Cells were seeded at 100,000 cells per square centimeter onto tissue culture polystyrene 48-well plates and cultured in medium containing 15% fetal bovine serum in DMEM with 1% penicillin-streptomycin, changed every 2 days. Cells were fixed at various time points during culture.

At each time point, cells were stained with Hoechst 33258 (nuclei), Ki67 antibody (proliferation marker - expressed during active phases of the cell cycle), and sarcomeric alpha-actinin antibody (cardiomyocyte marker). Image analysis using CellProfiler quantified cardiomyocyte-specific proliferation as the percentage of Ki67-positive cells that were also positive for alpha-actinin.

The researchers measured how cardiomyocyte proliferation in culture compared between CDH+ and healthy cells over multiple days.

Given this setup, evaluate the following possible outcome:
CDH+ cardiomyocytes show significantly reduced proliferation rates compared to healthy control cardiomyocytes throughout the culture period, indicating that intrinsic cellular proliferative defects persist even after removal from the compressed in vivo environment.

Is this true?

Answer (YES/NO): NO